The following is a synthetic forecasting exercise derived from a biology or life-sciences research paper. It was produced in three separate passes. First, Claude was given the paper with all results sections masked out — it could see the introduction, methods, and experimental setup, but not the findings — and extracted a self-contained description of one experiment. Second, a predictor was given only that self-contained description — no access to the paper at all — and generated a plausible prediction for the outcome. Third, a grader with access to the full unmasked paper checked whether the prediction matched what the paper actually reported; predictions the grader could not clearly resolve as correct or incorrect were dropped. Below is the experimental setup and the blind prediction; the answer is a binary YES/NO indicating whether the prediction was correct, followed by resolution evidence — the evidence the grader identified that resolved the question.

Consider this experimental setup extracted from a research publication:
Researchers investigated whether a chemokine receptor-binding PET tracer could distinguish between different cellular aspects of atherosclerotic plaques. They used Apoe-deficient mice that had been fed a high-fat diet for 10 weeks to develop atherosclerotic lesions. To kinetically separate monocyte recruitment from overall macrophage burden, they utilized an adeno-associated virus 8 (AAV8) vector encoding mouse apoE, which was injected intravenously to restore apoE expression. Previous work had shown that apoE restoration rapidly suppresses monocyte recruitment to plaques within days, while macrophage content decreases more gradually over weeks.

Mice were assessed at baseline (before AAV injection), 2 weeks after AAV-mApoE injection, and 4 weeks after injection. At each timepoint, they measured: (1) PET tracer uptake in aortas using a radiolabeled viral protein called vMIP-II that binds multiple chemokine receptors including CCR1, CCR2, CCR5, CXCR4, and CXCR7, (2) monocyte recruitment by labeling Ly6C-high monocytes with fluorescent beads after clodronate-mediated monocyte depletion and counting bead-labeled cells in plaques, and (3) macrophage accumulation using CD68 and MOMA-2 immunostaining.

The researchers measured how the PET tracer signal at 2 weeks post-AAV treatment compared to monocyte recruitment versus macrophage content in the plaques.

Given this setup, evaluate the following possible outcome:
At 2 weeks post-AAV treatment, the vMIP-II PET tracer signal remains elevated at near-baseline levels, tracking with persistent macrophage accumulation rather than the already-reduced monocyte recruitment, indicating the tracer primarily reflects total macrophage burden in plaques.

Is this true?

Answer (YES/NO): NO